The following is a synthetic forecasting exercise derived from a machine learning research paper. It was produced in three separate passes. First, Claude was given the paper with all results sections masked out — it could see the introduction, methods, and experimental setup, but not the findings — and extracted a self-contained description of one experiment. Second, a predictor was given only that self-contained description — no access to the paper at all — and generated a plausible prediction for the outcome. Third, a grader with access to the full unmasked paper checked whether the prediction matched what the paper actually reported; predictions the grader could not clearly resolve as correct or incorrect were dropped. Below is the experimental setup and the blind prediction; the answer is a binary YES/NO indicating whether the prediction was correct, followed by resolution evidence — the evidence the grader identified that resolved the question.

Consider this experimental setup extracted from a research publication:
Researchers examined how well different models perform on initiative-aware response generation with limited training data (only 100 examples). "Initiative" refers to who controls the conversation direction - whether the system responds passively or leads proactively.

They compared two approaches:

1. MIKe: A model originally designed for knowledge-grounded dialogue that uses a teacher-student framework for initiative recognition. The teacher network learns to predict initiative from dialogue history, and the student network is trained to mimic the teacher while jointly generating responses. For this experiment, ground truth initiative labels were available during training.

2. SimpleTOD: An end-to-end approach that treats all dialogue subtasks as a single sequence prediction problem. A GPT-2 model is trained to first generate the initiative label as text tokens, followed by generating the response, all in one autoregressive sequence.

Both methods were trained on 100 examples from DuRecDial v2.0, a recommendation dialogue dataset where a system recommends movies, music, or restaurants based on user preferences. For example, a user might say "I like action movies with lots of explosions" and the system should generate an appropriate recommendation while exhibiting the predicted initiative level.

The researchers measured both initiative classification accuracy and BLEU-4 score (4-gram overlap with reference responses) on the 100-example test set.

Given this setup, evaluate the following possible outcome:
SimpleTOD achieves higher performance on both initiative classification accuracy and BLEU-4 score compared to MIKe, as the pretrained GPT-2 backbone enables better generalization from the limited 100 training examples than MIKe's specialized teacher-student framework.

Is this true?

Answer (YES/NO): YES